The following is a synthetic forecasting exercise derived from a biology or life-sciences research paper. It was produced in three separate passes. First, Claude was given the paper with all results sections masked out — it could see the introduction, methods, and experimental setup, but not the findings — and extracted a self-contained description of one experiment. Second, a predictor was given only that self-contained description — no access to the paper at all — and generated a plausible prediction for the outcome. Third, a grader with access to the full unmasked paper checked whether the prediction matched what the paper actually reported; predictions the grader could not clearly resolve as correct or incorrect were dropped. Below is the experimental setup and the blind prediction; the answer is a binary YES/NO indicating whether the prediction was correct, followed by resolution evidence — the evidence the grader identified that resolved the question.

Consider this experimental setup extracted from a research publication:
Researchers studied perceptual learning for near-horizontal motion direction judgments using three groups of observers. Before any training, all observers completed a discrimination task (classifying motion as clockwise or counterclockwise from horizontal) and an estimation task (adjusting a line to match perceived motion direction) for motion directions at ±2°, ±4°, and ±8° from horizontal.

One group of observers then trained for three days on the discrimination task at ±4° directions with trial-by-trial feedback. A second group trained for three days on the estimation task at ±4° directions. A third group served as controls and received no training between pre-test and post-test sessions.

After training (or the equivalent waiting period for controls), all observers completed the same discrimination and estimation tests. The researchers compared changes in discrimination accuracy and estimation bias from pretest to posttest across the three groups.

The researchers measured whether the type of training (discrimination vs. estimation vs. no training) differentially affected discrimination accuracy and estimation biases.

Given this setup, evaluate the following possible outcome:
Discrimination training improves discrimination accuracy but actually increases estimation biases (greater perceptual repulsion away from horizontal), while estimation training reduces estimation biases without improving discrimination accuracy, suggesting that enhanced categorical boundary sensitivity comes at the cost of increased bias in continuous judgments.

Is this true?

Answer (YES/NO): NO